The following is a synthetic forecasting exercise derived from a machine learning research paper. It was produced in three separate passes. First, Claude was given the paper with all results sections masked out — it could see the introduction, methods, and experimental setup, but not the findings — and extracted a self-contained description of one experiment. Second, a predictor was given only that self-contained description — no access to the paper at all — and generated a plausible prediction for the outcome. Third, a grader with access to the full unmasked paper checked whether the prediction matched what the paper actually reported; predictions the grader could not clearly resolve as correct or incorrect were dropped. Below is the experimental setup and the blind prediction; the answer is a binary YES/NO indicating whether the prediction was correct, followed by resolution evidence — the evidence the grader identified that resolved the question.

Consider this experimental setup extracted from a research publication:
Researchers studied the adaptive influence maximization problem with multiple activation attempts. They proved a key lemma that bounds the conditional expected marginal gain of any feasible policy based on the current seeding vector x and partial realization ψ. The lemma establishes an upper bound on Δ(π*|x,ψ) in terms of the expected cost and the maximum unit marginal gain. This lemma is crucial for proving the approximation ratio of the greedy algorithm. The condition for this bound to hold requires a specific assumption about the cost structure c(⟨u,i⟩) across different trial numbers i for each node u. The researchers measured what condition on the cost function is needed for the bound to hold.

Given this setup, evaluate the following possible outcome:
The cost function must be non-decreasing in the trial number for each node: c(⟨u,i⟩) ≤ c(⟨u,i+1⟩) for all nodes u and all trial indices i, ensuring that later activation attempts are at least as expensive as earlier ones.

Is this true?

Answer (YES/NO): YES